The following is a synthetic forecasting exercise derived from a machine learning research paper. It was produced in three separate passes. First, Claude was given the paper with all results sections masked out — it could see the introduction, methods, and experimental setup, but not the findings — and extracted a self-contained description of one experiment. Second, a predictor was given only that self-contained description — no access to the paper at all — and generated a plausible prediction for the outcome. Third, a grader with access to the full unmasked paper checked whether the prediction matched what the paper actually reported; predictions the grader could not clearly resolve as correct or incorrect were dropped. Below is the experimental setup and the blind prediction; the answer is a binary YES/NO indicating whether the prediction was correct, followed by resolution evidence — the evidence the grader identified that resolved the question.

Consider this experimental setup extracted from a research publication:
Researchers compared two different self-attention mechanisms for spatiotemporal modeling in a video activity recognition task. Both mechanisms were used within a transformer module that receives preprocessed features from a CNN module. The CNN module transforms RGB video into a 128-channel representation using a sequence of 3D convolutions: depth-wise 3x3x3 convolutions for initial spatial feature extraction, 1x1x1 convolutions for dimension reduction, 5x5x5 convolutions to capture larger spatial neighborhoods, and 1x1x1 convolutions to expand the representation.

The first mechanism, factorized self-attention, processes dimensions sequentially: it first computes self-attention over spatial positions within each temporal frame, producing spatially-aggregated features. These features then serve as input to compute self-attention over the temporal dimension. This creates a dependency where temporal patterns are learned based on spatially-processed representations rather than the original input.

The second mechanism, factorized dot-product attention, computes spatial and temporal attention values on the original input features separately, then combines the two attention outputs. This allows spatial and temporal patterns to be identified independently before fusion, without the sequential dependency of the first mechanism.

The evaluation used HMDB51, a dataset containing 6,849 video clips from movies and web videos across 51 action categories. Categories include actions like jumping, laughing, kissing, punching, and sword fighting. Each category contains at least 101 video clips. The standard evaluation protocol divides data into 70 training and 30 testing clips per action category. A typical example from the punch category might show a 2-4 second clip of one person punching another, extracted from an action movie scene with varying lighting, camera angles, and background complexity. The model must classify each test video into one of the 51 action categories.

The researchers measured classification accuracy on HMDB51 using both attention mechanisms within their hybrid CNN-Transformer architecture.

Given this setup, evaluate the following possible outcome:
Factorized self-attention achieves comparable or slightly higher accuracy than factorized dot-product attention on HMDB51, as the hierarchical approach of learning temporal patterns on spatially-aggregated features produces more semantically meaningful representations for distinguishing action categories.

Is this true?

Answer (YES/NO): NO